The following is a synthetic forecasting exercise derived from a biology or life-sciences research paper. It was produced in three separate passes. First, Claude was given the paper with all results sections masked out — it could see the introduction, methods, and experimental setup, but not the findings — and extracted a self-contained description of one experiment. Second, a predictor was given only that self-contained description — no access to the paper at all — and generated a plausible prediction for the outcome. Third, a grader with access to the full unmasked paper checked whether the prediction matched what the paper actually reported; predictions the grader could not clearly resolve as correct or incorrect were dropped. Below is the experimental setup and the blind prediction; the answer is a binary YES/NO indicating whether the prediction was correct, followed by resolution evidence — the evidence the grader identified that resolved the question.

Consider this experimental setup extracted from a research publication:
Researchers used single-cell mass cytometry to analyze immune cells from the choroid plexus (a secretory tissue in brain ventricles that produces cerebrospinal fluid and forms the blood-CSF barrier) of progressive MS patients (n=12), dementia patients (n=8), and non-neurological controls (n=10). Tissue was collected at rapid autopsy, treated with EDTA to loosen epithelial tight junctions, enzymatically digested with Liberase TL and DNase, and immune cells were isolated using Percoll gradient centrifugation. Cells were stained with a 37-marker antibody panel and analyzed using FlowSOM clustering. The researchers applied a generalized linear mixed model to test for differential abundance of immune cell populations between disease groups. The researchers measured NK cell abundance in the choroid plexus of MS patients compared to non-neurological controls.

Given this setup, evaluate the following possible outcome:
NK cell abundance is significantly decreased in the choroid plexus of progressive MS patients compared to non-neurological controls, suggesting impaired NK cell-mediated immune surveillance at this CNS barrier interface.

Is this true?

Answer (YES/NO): NO